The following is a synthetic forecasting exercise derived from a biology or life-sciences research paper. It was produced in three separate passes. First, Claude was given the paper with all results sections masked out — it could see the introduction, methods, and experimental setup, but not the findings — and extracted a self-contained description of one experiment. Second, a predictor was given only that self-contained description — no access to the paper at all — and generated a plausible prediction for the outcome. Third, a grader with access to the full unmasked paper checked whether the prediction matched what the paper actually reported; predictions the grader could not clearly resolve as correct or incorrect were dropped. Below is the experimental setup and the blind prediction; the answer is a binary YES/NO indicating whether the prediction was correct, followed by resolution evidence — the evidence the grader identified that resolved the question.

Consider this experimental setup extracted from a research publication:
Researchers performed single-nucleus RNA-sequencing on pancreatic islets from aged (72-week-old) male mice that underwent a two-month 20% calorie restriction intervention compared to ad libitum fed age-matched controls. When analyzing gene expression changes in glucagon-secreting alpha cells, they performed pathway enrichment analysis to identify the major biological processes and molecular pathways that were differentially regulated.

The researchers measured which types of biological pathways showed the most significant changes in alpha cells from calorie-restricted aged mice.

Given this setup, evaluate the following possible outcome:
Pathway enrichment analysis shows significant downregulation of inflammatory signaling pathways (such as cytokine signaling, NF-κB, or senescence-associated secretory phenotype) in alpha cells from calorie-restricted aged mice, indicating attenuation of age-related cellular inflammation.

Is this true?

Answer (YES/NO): YES